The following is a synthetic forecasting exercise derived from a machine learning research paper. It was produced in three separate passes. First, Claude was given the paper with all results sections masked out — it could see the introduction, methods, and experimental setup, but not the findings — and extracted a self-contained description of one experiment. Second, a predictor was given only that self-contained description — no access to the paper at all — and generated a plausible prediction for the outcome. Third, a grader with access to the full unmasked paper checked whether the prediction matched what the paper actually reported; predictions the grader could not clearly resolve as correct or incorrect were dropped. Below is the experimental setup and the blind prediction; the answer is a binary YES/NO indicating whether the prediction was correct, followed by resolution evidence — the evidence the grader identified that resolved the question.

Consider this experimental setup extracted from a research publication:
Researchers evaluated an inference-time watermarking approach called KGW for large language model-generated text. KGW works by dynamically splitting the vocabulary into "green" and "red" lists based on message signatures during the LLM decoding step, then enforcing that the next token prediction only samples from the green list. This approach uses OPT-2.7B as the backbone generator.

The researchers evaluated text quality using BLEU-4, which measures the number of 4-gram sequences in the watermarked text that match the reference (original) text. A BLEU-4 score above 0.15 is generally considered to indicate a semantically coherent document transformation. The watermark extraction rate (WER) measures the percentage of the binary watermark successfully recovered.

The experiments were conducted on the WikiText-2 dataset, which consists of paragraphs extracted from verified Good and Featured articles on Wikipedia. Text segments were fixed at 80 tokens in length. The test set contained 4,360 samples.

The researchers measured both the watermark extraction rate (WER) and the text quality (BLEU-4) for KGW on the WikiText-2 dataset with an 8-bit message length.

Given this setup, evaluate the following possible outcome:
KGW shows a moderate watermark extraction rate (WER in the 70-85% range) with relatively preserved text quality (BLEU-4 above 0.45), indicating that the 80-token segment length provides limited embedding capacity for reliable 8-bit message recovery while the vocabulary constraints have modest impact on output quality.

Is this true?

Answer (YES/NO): NO